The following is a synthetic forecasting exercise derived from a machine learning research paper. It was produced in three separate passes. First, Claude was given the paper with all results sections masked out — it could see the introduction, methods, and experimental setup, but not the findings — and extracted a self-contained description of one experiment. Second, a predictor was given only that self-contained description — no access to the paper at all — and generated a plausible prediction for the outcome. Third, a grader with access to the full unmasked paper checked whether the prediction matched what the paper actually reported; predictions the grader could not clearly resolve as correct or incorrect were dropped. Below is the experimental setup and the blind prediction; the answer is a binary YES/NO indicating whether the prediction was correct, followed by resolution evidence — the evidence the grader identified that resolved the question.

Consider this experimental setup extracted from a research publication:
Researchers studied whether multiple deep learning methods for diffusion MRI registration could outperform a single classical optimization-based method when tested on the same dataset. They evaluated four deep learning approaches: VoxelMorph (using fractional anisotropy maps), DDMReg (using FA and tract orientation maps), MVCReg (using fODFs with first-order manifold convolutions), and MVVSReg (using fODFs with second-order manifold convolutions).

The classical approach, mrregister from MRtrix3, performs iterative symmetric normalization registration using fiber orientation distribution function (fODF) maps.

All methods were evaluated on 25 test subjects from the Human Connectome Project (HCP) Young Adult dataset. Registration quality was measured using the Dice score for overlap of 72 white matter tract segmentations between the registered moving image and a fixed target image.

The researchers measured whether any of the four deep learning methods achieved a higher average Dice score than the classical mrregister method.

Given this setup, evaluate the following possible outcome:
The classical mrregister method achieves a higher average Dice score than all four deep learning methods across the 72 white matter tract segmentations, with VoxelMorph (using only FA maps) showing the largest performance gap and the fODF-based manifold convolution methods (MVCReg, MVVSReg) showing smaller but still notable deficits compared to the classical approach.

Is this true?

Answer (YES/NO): YES